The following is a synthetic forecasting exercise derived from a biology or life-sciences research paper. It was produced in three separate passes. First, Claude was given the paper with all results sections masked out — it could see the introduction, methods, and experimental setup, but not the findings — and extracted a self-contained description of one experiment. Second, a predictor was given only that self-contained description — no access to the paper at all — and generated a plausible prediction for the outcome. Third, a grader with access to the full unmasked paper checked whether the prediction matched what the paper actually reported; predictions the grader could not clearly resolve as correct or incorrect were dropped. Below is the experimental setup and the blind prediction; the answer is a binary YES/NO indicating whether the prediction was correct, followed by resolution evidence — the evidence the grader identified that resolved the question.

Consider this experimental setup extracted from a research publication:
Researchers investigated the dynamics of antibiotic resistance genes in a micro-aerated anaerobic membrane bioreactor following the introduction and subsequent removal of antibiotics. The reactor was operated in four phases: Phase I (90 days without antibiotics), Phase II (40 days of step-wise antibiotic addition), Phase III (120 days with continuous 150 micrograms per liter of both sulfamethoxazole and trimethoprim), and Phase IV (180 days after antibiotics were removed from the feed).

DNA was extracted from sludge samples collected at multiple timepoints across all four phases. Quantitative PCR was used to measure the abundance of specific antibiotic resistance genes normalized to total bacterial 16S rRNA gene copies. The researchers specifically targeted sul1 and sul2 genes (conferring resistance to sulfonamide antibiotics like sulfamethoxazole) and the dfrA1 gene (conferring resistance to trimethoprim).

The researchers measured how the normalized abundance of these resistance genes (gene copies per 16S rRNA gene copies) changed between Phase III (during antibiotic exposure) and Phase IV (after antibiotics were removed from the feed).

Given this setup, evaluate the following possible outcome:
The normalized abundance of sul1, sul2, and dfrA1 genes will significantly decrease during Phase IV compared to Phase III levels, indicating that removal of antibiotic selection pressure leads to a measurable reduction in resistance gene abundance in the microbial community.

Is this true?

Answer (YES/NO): NO